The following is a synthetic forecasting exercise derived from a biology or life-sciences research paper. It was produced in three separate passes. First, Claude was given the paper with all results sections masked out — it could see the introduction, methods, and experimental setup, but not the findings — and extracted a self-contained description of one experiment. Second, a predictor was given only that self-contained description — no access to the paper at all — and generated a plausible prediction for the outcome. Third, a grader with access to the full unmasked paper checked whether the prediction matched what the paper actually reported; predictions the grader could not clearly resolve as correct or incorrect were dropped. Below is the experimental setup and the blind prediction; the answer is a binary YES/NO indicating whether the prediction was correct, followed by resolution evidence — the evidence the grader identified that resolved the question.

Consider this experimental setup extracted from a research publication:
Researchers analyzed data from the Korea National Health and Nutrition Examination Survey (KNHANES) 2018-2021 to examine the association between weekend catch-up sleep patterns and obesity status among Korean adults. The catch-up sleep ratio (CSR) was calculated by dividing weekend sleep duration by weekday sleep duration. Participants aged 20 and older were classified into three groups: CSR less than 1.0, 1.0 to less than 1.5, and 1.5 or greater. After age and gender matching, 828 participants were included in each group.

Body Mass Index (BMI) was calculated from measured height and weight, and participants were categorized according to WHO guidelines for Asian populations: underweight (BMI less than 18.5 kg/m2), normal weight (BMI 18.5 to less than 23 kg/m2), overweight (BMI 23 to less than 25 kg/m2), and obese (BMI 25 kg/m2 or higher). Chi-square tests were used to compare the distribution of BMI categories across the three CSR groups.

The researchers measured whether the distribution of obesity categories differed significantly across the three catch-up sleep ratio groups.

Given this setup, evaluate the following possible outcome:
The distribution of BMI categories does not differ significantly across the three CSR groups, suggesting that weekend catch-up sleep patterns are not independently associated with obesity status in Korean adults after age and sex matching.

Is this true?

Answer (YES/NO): YES